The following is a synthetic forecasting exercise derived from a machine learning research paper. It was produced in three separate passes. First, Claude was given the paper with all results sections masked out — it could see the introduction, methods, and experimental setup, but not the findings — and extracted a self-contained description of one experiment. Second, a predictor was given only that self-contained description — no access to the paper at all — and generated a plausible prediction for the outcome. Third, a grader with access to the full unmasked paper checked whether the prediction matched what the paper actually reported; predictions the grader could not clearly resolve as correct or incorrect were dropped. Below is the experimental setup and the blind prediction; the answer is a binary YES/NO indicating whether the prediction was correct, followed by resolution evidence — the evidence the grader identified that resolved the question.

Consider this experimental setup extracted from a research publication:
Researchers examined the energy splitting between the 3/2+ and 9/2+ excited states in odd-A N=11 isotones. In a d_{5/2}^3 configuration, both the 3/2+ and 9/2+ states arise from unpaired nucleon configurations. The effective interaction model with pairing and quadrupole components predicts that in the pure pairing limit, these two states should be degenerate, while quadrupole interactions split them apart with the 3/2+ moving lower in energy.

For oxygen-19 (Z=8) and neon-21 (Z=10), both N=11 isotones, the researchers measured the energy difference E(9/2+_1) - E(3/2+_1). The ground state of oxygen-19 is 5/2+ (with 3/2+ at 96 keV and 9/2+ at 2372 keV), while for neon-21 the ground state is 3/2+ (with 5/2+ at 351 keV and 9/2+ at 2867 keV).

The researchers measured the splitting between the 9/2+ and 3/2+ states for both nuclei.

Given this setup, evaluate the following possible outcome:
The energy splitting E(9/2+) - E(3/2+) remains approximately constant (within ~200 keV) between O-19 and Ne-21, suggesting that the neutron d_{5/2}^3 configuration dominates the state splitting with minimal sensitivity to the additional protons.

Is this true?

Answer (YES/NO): NO